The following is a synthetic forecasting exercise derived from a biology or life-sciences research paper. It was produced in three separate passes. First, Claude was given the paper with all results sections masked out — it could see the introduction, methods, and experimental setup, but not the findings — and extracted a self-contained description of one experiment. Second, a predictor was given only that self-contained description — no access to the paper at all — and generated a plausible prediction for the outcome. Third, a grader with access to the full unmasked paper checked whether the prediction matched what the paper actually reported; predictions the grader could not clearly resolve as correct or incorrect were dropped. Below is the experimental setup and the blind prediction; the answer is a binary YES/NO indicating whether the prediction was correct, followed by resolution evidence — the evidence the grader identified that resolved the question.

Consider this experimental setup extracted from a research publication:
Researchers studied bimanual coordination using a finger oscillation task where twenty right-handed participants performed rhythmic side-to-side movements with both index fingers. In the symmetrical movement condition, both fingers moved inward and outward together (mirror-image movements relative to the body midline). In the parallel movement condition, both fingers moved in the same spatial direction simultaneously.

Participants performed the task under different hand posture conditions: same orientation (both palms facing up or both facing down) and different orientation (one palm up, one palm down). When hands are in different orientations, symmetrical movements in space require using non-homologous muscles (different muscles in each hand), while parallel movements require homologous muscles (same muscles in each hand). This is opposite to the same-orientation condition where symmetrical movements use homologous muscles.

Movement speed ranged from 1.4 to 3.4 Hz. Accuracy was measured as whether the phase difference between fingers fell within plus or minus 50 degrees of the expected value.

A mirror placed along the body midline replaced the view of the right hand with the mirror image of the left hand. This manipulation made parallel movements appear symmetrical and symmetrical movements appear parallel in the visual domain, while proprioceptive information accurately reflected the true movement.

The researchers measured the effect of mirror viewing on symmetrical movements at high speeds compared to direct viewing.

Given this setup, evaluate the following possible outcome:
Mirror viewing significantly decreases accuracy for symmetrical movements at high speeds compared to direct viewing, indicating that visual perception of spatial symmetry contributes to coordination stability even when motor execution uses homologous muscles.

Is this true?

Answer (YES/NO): NO